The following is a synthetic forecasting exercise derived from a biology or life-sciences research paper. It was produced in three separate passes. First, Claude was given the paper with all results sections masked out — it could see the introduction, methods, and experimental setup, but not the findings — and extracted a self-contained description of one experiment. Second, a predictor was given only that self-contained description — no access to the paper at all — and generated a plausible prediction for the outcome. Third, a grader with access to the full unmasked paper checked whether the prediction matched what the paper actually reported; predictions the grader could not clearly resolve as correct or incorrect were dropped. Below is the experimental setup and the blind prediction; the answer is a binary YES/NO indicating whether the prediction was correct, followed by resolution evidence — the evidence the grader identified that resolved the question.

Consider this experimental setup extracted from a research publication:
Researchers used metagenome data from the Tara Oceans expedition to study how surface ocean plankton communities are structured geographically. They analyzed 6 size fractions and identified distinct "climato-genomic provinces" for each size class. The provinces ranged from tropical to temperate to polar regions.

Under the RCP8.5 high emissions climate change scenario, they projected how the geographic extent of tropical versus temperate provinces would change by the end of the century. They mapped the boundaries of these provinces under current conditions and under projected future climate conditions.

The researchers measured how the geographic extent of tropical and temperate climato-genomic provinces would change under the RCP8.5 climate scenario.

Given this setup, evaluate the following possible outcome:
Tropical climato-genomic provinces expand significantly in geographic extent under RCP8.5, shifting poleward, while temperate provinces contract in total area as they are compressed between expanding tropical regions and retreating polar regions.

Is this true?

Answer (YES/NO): NO